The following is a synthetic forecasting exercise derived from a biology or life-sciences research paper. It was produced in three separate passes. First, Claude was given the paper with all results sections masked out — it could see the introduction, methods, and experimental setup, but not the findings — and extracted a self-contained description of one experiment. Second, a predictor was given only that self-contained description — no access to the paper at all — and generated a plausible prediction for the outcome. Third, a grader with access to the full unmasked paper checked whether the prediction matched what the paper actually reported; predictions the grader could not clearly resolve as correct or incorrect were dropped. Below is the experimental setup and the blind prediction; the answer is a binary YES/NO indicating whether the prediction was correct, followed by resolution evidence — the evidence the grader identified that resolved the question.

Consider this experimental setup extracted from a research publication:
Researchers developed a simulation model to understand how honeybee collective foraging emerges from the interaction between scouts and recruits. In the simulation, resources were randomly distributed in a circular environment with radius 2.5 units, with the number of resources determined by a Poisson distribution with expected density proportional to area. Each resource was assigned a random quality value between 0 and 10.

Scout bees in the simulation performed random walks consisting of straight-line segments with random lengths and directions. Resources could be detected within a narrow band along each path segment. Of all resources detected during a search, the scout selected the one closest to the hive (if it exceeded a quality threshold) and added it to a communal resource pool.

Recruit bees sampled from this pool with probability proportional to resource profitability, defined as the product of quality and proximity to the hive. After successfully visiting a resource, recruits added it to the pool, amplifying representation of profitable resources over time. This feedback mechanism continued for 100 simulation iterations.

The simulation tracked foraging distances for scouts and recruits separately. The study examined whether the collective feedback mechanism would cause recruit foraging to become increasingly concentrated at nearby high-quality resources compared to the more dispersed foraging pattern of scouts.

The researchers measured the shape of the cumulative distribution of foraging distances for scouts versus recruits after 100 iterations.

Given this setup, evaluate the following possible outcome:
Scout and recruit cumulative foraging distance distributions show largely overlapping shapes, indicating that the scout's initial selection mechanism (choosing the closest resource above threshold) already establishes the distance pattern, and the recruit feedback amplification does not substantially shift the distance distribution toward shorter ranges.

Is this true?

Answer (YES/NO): NO